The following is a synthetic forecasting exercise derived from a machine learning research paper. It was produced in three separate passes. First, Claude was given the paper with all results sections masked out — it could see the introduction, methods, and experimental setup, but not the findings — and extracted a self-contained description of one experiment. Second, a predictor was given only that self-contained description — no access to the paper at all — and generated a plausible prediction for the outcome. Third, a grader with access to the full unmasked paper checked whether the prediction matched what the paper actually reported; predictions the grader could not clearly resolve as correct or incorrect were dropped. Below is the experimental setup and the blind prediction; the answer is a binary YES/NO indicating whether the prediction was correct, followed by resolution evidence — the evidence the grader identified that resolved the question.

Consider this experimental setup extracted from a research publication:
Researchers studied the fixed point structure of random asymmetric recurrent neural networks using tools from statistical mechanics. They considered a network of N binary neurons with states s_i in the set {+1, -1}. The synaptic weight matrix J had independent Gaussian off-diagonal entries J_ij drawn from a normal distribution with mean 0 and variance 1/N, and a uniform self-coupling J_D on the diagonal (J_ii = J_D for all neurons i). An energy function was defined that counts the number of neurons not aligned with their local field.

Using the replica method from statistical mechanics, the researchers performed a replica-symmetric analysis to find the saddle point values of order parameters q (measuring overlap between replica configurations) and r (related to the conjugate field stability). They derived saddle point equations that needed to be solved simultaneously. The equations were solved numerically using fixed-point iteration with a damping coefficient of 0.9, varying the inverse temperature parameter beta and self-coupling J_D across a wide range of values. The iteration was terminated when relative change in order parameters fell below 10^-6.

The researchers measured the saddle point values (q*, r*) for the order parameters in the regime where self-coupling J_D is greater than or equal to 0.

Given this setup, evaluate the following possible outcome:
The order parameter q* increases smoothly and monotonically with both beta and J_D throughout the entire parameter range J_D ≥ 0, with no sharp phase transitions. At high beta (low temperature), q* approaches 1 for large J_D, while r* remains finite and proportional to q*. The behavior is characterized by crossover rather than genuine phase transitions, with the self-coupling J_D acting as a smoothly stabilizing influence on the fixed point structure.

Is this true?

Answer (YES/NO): NO